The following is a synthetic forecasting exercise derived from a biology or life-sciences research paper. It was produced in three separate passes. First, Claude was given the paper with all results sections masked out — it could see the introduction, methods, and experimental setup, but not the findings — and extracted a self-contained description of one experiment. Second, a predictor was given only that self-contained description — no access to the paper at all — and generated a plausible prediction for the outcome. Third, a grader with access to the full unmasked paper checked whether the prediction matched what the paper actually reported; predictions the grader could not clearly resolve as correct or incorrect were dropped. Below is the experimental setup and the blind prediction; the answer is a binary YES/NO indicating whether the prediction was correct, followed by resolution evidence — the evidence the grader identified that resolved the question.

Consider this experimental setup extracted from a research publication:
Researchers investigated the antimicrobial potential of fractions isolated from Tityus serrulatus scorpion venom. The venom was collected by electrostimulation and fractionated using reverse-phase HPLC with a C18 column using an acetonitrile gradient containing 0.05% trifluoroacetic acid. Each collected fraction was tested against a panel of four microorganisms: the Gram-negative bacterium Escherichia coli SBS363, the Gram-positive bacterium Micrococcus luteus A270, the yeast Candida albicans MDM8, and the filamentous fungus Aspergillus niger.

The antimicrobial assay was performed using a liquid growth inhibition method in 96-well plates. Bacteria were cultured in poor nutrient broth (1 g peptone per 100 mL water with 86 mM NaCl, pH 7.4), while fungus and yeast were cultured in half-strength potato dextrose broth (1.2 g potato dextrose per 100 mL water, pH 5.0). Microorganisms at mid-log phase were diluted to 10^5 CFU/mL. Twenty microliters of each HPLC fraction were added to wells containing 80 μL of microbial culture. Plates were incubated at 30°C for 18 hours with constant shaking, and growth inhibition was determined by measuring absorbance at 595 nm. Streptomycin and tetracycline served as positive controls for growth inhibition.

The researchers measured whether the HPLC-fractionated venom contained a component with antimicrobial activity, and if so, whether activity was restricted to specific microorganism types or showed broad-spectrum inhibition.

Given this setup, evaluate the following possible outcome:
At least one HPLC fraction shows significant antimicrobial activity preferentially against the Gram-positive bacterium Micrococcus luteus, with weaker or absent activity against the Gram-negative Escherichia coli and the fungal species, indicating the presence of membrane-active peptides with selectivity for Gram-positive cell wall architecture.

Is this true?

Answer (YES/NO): NO